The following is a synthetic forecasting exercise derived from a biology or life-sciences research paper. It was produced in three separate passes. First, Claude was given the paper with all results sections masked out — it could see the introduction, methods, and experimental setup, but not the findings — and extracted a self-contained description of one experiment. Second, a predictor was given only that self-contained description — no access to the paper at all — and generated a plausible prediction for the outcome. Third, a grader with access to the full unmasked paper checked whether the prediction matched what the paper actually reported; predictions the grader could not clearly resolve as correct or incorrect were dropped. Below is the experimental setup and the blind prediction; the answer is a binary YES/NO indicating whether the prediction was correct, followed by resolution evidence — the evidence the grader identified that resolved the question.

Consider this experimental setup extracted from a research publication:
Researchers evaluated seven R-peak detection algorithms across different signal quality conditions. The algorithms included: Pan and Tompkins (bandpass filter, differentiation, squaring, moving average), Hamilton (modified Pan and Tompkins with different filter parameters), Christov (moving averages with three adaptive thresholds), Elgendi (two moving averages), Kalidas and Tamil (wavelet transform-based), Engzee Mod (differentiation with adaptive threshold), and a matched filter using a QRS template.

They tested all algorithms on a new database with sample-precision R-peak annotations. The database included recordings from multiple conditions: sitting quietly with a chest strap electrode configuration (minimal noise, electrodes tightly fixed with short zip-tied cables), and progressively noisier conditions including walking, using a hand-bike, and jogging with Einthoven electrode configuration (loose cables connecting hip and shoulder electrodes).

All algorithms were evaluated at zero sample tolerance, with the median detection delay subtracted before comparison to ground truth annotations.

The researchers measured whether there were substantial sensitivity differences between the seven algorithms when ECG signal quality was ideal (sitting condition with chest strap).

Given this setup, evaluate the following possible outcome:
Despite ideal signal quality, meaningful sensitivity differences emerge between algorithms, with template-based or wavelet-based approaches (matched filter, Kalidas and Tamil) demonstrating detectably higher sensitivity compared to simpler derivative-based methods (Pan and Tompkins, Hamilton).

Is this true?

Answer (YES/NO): YES